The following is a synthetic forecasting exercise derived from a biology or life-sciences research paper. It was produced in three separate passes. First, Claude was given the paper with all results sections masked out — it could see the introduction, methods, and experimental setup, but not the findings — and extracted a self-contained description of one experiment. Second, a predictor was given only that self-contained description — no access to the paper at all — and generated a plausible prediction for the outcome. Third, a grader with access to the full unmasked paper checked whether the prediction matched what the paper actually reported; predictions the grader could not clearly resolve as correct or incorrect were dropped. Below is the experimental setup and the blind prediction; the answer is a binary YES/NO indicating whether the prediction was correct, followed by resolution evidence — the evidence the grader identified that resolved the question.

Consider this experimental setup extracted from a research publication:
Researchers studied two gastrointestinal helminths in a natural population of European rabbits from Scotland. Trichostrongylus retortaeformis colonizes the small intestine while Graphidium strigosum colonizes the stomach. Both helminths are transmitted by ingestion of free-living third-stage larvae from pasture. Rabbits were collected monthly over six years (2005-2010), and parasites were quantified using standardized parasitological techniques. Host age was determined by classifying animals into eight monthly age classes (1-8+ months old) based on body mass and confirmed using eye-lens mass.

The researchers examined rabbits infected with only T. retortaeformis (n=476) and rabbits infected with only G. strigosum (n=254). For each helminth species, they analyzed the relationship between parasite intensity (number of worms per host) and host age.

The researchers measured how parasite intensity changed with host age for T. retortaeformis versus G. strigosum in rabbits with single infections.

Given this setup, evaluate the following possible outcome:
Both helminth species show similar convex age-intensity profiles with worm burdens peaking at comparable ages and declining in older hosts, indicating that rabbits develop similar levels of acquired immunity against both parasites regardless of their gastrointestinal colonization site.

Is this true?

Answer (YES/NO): NO